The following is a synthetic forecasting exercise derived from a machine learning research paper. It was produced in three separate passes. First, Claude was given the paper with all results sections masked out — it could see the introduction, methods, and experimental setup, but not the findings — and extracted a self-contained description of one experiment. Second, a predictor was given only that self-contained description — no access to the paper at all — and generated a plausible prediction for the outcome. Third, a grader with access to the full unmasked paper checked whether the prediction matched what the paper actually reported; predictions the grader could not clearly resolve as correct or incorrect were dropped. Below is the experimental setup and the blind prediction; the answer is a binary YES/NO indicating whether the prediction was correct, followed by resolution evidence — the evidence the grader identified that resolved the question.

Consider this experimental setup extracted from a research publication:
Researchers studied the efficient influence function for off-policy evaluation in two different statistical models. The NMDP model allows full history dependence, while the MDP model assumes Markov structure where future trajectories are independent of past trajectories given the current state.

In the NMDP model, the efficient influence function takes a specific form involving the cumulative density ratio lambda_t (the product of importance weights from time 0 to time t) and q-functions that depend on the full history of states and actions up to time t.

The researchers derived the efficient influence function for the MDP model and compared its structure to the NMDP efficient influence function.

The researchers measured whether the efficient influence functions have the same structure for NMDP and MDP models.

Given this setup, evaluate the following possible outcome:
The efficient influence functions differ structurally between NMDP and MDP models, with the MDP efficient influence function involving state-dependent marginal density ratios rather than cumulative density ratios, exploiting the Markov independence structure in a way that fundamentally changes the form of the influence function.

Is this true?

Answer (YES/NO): YES